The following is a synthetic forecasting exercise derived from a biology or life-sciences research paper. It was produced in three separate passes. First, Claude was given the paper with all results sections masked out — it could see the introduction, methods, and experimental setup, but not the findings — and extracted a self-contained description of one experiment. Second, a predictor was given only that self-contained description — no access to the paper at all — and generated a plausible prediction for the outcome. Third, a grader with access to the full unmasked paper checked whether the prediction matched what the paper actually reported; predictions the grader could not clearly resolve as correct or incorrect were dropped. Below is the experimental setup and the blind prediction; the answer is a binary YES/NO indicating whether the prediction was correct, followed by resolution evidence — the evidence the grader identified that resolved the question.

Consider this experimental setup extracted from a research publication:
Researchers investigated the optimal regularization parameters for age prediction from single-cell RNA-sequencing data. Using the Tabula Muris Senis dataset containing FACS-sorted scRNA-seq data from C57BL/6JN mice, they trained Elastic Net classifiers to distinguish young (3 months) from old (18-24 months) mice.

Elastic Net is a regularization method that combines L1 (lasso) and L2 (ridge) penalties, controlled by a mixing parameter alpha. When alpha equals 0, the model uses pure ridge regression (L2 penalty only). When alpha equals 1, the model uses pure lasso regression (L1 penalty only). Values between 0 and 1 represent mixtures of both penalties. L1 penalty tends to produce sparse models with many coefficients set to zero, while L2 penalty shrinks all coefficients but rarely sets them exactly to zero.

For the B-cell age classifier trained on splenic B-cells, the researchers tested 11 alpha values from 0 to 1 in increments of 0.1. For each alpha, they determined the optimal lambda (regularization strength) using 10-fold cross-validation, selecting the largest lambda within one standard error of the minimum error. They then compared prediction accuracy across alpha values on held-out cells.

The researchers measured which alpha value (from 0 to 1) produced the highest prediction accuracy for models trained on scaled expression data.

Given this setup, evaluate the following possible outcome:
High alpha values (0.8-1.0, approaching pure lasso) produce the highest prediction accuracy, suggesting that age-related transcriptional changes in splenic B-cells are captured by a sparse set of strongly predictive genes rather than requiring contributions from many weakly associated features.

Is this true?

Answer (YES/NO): NO